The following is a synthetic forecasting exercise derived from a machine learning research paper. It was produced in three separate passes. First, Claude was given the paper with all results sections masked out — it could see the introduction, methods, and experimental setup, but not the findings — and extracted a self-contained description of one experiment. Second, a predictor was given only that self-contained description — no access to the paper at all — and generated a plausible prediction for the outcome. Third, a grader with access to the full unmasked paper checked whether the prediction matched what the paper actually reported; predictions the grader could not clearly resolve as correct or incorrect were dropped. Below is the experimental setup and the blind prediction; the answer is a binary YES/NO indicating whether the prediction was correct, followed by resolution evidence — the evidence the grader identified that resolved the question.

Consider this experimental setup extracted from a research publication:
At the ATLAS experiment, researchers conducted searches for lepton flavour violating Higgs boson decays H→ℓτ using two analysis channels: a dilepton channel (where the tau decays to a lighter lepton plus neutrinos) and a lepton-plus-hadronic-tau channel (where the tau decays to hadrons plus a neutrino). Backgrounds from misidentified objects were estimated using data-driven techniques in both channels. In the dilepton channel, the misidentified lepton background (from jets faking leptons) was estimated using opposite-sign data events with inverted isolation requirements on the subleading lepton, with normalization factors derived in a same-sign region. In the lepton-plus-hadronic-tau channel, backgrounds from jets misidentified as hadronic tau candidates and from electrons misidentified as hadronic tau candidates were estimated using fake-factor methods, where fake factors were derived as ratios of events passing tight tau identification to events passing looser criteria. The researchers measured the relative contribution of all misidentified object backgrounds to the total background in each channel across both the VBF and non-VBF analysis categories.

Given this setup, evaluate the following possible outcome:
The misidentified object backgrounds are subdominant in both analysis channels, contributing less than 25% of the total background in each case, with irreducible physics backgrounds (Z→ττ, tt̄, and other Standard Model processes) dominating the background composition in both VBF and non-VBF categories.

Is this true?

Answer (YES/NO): NO